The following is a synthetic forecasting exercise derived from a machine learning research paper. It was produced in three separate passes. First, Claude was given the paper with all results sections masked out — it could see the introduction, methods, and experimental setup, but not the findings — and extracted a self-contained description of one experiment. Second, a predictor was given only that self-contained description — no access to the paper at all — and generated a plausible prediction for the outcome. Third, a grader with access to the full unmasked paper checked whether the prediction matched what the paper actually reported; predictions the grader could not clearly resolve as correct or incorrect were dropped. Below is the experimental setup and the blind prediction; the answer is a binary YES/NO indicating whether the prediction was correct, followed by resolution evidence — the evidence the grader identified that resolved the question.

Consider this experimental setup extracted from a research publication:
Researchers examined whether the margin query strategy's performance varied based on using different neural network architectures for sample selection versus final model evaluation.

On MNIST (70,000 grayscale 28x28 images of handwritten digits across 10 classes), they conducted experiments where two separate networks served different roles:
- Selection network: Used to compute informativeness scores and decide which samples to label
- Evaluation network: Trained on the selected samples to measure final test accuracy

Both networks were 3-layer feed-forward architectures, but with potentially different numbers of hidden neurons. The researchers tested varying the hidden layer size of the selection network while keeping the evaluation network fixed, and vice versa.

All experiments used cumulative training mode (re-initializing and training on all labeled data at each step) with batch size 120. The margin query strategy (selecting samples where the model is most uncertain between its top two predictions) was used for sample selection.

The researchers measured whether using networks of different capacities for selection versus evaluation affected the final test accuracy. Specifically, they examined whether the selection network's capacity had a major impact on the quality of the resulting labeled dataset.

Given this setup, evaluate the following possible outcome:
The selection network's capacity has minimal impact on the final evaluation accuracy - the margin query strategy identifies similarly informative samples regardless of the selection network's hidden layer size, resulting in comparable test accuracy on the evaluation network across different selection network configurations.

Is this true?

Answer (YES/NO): NO